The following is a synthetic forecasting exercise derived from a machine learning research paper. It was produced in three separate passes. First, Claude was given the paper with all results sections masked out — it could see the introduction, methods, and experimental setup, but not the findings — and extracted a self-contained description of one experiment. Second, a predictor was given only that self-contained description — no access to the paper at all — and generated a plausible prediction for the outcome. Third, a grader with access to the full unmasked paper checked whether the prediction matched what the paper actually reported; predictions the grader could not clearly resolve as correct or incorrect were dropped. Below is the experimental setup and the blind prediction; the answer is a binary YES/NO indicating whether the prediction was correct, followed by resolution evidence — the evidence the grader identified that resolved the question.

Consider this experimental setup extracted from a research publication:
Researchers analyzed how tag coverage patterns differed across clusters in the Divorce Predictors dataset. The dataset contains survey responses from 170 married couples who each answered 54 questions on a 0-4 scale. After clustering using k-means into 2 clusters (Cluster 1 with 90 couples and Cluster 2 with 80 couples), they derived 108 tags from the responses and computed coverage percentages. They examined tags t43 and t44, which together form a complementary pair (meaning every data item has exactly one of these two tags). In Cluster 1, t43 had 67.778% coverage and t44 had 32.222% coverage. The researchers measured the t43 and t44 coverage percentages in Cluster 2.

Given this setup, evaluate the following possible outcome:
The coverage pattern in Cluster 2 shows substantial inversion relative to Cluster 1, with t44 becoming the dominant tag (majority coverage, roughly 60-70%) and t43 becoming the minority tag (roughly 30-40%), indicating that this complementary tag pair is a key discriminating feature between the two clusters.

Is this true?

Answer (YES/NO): NO